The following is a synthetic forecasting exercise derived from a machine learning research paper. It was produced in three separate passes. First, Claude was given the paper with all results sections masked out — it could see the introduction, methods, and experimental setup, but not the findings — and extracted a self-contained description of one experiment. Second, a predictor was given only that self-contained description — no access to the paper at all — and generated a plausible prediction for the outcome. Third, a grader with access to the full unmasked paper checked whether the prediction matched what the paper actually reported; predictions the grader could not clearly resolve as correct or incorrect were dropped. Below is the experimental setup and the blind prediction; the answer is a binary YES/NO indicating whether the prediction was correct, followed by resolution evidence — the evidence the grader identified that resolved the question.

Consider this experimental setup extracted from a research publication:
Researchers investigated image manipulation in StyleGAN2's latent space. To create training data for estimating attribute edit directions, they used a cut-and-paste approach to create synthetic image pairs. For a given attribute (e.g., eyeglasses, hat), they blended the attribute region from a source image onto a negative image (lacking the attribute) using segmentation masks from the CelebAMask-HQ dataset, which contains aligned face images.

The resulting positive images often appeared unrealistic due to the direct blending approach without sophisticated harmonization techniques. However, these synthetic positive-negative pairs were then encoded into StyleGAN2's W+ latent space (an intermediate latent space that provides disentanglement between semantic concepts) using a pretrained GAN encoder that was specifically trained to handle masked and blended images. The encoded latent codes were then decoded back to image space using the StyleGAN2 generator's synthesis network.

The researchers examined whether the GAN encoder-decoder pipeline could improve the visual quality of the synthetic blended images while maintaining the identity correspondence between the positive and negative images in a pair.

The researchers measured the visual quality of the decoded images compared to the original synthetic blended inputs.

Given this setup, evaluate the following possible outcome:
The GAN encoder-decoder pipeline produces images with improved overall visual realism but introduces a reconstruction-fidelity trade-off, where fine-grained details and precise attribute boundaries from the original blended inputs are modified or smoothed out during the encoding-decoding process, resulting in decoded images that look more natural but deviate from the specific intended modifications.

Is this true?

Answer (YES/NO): NO